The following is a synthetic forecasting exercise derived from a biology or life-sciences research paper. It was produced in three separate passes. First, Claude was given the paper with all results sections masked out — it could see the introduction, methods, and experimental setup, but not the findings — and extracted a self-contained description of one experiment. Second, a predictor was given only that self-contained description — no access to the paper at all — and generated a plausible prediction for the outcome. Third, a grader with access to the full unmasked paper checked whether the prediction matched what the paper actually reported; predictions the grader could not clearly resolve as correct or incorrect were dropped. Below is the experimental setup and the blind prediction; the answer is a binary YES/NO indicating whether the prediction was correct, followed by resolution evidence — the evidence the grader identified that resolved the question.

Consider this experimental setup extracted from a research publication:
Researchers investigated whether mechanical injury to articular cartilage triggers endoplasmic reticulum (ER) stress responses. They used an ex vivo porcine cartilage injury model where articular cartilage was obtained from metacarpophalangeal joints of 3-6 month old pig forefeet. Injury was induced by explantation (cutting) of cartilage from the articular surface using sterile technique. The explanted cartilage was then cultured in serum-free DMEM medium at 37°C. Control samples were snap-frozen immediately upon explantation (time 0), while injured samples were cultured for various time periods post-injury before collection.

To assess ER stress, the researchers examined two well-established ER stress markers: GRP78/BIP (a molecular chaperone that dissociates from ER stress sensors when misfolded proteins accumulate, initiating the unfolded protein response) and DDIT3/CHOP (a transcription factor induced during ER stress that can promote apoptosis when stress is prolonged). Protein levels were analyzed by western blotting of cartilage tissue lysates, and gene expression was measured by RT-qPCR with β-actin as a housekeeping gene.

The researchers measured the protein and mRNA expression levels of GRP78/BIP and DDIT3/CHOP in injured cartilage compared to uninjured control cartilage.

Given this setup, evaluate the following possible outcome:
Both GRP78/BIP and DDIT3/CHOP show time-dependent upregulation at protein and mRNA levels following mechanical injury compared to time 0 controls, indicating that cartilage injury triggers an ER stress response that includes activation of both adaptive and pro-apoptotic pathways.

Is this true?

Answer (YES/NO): NO